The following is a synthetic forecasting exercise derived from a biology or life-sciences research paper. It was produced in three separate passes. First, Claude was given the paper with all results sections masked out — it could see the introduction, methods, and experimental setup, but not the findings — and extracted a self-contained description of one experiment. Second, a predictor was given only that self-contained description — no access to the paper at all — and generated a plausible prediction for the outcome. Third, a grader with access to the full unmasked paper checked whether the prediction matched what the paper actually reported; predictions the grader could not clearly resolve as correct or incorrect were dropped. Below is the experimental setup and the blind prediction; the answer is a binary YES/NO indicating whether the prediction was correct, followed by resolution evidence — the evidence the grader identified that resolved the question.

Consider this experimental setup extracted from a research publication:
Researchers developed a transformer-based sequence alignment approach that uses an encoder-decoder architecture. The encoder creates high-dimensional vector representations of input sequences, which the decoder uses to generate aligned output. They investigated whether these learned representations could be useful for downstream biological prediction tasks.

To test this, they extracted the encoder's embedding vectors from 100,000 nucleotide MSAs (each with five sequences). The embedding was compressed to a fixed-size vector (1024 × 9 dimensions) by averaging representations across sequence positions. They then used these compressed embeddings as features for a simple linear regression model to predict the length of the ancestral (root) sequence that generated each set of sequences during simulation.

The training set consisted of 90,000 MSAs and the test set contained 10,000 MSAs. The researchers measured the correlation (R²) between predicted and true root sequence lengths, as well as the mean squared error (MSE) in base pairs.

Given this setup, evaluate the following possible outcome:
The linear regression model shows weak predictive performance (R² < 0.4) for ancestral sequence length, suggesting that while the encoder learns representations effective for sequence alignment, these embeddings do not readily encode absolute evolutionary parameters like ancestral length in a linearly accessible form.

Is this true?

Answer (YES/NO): NO